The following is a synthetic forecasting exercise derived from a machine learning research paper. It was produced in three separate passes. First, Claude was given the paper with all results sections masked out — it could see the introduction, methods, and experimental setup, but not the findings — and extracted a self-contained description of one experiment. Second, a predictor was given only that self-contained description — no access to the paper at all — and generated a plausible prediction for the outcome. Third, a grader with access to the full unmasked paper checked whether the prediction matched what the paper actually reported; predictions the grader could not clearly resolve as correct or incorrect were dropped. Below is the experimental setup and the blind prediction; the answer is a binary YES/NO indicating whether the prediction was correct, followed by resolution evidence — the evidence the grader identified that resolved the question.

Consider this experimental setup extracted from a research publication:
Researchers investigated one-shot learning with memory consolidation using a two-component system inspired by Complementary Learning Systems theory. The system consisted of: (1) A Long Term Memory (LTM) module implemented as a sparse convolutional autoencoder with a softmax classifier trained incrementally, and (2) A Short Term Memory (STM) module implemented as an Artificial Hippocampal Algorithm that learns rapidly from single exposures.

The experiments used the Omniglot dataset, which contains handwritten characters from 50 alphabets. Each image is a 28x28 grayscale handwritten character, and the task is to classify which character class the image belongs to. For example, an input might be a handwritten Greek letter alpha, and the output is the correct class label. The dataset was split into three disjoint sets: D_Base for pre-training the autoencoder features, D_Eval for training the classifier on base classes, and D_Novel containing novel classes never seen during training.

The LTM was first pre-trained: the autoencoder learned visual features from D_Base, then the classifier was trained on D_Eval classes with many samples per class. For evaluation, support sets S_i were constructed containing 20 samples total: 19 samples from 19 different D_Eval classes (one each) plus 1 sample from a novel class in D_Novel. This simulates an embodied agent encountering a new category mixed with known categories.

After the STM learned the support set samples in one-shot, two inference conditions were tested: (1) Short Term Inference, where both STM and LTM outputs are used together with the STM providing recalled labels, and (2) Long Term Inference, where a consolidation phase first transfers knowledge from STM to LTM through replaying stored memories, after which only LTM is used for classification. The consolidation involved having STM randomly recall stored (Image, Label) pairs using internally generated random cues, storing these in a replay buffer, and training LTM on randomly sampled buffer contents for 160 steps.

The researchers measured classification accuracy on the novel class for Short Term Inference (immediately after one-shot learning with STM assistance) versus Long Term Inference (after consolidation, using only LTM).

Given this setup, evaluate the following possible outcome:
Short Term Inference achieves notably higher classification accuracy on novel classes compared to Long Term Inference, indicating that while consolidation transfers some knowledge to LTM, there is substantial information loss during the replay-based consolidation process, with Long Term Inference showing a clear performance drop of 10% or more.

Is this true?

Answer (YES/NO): YES